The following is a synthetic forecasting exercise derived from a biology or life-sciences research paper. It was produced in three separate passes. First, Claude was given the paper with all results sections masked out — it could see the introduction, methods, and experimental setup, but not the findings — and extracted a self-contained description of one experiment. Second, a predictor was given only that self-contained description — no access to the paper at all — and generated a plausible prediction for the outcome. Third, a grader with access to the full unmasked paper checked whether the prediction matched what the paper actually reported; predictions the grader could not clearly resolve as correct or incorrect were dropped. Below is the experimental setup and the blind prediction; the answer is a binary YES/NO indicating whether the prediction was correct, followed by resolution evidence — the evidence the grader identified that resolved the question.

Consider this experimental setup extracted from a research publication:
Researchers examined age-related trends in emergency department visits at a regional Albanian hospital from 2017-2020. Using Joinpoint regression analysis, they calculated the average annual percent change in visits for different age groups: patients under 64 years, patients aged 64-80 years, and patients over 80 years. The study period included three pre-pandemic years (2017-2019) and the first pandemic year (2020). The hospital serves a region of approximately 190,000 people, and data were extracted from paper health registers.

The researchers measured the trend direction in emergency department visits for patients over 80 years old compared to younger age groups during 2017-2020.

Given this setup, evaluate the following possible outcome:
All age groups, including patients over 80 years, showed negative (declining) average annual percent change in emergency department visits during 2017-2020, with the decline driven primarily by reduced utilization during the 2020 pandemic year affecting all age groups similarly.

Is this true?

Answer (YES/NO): NO